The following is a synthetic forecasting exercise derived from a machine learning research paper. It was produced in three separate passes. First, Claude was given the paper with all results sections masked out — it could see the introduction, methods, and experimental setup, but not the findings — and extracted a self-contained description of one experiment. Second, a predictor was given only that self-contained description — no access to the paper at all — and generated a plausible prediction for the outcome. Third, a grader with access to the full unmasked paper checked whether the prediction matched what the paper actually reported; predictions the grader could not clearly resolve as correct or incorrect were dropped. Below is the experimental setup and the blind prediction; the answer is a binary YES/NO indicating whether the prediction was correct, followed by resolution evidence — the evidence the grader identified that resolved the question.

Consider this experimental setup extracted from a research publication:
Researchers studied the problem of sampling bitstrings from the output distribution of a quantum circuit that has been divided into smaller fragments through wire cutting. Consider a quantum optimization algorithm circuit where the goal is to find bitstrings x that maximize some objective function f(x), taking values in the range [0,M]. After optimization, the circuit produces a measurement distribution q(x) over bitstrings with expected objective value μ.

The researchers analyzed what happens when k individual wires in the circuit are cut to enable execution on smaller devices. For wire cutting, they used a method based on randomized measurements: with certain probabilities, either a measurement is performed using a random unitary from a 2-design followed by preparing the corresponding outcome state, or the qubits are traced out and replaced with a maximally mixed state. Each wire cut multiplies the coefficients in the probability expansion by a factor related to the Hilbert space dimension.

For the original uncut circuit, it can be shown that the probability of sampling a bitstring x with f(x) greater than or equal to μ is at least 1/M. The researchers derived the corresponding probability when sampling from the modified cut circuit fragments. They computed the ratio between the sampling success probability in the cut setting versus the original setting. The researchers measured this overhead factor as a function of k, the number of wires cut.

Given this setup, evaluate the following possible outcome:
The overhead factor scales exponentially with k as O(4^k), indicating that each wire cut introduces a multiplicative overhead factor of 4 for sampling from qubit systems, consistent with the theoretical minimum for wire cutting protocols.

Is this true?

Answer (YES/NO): NO